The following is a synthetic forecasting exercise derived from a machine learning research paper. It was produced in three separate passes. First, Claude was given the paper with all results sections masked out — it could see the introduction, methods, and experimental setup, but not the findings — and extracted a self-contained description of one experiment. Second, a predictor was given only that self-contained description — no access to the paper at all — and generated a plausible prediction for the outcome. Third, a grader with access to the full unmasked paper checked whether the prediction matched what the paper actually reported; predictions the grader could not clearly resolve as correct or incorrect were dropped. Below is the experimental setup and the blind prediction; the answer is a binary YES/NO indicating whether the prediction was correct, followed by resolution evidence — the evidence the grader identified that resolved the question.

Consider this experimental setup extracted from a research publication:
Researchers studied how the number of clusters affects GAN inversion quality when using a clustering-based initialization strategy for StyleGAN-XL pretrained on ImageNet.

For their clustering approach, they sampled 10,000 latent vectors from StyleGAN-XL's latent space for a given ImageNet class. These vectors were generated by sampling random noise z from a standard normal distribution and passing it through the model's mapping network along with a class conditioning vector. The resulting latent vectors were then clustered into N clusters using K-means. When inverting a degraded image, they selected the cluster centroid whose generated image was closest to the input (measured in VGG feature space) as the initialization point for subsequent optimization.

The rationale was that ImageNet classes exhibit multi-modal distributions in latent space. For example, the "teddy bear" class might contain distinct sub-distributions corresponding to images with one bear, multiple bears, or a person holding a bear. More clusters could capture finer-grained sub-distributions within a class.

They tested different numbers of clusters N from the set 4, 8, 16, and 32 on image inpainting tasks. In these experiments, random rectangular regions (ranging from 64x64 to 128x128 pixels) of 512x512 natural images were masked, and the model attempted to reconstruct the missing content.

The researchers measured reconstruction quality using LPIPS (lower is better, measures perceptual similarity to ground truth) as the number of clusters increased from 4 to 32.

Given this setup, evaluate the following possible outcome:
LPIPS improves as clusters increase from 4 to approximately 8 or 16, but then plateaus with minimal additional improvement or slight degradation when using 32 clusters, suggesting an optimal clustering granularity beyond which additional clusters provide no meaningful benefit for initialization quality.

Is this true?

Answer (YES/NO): NO